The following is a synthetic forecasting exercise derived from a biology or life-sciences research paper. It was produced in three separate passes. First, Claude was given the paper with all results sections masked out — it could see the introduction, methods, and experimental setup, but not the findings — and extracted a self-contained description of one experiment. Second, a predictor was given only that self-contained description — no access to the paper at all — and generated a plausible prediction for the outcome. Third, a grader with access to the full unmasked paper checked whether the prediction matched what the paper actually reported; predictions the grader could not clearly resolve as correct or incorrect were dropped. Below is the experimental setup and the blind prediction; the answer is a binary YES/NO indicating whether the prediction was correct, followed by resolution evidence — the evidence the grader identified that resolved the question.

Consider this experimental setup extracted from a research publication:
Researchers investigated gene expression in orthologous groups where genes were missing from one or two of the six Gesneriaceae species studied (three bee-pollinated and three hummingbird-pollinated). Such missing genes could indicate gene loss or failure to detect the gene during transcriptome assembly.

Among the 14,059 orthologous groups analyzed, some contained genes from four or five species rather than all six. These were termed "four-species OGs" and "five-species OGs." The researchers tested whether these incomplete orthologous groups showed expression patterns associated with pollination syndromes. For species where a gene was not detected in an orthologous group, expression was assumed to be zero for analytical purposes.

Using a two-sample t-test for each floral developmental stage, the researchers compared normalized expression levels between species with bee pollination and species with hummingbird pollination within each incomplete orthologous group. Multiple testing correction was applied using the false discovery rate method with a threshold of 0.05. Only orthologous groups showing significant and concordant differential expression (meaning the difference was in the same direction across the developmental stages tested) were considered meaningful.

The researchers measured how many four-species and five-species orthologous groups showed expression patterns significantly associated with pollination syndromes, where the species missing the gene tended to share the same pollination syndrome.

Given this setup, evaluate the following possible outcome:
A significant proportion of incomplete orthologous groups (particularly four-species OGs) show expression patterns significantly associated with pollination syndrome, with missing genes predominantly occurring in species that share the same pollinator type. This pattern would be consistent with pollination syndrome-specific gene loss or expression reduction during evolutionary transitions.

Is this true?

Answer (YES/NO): NO